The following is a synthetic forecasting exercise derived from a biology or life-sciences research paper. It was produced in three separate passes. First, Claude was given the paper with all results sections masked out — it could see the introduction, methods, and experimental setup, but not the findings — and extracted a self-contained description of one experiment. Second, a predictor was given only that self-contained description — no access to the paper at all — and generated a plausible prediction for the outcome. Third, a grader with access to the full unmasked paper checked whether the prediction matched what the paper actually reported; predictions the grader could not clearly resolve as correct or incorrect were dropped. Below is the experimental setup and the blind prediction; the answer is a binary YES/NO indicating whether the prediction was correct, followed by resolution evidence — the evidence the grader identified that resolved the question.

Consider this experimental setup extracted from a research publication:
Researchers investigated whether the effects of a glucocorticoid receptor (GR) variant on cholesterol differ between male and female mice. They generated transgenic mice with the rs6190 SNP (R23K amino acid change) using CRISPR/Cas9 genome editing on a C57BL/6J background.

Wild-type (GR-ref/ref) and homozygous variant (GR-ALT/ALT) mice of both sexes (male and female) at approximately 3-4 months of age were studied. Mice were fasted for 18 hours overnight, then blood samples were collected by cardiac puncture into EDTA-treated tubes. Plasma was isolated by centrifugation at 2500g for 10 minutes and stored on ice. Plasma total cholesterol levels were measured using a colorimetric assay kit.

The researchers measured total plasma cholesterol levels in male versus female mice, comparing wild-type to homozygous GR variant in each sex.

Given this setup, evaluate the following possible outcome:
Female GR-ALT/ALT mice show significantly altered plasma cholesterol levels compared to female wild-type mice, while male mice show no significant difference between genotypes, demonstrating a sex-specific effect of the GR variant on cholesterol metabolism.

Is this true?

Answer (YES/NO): YES